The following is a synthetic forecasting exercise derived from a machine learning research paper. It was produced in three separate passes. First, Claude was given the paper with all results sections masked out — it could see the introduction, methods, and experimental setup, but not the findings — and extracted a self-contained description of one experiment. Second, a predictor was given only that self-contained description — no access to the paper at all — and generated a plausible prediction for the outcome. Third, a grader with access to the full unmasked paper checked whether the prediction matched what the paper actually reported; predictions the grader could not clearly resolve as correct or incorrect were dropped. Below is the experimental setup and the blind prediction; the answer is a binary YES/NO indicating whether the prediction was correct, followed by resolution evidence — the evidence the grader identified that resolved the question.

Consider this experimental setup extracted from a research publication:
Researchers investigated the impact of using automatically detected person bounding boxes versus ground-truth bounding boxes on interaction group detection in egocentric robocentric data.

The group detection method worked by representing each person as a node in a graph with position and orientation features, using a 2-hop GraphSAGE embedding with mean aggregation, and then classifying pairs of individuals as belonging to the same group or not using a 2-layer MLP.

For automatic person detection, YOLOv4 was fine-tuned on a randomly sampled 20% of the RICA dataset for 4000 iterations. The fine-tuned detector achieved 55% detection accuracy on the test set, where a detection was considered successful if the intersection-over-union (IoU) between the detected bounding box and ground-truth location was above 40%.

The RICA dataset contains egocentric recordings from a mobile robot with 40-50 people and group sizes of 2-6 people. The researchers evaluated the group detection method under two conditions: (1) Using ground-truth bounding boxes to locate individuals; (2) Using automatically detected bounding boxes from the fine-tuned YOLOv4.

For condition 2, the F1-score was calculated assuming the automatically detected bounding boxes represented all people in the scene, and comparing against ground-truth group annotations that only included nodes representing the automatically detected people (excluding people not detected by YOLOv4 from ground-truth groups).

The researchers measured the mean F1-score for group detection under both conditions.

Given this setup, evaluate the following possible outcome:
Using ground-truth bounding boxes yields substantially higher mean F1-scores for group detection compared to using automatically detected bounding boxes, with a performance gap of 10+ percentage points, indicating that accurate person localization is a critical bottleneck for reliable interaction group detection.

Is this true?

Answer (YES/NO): YES